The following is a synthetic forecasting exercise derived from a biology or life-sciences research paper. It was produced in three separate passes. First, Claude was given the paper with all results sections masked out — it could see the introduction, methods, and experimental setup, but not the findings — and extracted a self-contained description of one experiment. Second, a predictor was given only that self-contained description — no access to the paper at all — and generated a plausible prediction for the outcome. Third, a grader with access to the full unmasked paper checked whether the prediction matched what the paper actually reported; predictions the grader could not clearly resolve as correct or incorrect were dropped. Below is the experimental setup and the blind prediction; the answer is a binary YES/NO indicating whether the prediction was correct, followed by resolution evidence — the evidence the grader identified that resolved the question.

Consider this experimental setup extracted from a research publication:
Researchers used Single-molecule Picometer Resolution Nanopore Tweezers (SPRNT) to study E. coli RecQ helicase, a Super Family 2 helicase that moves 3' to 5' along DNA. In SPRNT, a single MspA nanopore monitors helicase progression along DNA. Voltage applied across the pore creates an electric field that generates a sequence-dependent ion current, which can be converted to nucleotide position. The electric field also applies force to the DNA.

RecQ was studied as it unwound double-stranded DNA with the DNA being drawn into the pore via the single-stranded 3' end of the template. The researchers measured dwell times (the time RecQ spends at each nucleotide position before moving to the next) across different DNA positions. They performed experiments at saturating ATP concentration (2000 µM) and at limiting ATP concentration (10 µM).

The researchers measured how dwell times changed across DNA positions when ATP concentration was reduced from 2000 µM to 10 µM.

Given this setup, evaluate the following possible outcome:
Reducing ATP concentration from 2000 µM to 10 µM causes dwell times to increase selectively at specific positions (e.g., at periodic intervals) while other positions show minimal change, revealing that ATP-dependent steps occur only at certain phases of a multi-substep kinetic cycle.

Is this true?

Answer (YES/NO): YES